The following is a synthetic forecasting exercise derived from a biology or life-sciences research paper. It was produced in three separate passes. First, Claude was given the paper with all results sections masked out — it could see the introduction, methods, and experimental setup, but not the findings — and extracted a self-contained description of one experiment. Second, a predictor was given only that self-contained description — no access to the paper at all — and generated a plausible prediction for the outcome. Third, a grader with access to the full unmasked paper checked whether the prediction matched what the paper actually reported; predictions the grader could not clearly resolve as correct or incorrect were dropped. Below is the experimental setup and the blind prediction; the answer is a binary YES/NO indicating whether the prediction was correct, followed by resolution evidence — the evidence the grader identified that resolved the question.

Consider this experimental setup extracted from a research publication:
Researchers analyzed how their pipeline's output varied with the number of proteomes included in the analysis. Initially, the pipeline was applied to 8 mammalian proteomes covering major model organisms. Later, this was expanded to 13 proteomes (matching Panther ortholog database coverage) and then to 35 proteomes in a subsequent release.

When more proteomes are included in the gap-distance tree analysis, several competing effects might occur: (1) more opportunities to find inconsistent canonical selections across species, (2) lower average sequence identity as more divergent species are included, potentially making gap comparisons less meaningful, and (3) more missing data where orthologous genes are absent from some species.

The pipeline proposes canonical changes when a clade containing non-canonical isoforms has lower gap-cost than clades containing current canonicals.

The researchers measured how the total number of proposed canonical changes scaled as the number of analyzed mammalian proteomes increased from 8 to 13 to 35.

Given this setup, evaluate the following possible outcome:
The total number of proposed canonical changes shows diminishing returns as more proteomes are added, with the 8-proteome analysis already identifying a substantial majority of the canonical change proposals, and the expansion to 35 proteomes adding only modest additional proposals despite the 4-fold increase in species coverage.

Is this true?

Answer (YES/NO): NO